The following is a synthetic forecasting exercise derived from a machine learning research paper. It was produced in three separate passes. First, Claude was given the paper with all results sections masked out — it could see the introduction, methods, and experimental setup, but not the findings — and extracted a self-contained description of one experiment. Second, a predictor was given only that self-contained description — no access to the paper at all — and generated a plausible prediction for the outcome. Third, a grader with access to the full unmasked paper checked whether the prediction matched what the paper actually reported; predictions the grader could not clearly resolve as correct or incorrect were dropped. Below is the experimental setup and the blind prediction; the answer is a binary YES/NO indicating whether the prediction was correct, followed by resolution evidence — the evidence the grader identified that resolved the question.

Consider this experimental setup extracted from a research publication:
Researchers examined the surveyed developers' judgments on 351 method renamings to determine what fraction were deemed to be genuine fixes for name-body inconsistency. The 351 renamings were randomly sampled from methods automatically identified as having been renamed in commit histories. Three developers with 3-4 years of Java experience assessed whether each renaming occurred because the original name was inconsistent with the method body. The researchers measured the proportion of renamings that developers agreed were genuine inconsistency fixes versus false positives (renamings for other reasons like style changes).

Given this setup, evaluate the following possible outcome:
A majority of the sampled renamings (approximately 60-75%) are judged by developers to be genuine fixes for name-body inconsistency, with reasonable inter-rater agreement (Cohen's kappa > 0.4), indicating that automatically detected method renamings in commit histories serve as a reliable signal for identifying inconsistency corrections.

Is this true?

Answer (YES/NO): YES